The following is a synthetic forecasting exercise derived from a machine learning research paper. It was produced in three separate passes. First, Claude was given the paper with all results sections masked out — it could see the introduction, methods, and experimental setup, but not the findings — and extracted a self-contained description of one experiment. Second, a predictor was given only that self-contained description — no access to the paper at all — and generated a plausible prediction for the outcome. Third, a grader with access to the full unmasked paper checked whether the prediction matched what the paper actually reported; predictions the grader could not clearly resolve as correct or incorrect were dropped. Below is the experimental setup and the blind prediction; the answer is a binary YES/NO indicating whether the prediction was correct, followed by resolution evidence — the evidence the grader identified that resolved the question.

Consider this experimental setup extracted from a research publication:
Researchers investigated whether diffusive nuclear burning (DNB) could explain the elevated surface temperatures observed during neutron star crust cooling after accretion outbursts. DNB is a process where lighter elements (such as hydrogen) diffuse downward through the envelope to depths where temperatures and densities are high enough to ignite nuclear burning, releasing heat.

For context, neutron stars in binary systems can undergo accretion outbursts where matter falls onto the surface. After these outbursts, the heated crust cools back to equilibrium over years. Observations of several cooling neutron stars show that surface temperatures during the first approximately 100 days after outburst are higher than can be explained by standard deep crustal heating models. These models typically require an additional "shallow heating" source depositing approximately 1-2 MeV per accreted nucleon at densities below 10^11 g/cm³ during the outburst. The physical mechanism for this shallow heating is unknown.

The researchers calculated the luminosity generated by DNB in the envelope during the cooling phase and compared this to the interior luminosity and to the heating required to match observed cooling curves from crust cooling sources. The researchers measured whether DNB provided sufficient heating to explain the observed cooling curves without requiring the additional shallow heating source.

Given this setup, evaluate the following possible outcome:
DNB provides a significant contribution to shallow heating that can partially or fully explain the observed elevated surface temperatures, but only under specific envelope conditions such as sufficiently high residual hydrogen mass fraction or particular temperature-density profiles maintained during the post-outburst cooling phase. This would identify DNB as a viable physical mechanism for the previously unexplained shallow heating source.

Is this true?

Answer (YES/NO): NO